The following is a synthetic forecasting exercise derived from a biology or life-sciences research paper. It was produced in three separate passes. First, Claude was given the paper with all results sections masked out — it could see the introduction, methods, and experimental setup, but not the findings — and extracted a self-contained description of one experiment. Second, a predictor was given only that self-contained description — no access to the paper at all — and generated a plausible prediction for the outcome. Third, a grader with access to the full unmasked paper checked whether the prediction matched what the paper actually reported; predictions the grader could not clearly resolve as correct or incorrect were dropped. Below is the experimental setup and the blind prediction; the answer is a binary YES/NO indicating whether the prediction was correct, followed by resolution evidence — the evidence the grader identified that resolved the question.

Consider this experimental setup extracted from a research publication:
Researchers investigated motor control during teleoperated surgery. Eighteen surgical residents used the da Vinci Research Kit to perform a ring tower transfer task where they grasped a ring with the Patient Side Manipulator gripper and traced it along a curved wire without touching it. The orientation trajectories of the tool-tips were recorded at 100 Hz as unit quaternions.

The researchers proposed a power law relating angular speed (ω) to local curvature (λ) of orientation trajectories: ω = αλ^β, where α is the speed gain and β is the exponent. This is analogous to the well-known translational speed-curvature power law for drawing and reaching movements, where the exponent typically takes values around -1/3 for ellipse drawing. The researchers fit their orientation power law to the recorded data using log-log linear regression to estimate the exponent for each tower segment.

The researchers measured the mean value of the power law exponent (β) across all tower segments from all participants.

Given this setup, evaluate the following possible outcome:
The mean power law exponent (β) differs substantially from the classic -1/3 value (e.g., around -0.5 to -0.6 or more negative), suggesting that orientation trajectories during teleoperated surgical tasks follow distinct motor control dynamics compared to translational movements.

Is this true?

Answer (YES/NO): YES